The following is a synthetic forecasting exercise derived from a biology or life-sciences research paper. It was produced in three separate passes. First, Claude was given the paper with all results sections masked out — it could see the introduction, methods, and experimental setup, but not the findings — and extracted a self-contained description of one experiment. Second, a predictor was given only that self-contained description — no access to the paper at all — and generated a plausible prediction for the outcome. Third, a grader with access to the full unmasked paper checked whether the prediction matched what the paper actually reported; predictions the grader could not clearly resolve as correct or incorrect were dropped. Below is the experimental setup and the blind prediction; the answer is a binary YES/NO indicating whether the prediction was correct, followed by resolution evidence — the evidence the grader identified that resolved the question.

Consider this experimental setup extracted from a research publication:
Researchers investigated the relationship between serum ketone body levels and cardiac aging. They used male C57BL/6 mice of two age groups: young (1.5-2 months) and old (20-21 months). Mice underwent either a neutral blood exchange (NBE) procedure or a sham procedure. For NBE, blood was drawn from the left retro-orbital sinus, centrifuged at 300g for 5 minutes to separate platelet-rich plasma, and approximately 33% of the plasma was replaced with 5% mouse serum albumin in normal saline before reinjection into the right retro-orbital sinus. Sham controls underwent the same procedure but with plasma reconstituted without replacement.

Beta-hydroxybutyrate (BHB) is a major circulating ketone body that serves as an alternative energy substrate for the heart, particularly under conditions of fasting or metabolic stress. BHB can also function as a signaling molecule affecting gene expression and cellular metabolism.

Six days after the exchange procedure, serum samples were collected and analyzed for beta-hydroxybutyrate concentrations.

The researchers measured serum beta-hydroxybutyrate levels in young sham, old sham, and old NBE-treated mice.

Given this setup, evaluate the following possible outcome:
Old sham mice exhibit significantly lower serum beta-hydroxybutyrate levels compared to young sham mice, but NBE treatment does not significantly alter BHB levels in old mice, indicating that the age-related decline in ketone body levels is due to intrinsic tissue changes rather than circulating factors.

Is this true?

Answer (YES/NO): YES